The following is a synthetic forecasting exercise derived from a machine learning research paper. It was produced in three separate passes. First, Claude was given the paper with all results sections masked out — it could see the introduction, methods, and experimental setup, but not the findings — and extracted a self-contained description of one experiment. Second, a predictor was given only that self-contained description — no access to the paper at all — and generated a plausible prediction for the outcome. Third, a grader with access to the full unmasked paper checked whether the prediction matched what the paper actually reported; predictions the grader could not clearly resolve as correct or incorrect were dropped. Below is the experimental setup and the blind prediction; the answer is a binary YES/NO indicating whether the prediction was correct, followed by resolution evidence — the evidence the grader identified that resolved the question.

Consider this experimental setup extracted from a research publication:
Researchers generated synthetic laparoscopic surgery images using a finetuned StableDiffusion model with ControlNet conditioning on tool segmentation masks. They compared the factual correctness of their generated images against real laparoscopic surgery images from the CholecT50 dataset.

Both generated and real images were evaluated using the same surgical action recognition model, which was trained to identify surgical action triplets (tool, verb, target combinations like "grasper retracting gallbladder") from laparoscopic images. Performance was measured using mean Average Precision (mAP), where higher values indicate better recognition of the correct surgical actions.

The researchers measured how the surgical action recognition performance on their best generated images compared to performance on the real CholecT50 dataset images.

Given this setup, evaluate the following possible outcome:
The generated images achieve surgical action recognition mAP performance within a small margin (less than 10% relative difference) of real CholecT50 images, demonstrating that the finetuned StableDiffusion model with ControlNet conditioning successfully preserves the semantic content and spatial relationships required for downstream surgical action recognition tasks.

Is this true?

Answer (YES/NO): NO